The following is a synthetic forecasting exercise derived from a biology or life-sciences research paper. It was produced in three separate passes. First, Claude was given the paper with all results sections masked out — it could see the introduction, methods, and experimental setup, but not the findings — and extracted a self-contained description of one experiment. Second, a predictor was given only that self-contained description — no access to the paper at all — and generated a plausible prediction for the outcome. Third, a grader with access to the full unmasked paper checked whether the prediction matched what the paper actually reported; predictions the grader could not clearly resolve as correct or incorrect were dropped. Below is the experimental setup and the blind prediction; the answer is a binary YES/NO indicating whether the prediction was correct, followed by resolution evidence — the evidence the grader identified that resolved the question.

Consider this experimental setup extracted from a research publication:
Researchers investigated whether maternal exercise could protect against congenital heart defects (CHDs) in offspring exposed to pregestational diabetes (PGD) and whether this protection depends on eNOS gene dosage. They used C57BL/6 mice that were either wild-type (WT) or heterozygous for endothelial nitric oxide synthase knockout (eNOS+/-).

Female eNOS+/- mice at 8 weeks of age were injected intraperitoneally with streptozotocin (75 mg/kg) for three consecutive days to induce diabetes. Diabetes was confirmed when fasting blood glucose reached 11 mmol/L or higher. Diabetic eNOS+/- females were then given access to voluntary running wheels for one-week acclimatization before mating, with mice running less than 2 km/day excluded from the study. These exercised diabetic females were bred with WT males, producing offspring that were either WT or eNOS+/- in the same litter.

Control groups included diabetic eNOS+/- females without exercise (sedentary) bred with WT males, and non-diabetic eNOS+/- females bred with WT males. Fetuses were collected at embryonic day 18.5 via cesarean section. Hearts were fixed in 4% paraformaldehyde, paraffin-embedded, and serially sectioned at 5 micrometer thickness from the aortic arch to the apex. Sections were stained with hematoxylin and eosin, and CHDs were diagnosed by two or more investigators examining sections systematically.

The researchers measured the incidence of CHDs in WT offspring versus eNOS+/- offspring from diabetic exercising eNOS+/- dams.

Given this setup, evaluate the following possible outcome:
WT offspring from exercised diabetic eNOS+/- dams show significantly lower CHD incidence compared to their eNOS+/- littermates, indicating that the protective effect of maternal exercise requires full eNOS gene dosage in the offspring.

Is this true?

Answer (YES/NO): NO